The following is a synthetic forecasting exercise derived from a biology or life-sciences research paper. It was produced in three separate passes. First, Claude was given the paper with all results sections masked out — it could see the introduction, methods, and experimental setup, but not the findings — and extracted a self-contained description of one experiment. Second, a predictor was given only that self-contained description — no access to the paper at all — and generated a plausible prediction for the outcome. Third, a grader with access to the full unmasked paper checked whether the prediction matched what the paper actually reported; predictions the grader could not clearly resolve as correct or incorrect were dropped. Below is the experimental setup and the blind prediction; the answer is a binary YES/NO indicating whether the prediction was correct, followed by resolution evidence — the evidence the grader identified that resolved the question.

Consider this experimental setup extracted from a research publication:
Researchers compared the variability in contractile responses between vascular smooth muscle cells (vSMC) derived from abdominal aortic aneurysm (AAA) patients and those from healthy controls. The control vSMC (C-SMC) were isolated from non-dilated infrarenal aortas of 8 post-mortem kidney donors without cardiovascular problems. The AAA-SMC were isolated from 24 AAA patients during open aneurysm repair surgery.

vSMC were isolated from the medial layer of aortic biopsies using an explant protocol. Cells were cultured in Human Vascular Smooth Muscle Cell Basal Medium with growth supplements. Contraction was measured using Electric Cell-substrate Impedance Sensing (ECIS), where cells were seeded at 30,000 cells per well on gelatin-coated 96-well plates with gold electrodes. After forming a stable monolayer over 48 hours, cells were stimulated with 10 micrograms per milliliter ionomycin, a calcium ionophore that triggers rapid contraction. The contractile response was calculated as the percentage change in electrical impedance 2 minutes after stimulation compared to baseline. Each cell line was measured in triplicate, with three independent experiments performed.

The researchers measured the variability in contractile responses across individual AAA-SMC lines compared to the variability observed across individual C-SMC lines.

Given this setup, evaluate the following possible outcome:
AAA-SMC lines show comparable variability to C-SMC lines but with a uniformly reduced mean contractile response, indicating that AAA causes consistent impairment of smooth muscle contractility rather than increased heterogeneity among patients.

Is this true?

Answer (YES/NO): NO